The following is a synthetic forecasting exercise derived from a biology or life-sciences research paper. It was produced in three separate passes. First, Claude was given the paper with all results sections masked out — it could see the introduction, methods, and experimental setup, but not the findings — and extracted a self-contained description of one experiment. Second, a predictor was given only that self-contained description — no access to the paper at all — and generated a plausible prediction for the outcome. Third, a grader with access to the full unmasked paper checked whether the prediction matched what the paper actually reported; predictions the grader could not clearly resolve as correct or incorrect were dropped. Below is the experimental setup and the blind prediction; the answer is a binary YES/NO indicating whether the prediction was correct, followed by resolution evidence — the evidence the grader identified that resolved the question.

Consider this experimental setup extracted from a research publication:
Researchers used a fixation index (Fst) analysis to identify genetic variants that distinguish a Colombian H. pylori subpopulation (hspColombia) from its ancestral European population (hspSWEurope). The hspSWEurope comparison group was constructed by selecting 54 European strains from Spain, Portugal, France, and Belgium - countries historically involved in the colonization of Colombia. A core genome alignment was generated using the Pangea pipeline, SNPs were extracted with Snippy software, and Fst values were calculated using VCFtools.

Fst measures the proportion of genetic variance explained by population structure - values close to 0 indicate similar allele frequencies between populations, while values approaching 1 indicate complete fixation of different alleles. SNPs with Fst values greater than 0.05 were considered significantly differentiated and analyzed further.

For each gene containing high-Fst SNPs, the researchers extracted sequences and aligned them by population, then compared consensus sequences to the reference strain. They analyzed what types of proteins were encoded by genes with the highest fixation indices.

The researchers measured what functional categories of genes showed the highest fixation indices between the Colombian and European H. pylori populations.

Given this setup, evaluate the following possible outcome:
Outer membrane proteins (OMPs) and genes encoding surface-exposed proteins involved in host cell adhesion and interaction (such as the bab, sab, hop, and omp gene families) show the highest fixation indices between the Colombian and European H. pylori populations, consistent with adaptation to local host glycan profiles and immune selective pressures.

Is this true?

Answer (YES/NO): YES